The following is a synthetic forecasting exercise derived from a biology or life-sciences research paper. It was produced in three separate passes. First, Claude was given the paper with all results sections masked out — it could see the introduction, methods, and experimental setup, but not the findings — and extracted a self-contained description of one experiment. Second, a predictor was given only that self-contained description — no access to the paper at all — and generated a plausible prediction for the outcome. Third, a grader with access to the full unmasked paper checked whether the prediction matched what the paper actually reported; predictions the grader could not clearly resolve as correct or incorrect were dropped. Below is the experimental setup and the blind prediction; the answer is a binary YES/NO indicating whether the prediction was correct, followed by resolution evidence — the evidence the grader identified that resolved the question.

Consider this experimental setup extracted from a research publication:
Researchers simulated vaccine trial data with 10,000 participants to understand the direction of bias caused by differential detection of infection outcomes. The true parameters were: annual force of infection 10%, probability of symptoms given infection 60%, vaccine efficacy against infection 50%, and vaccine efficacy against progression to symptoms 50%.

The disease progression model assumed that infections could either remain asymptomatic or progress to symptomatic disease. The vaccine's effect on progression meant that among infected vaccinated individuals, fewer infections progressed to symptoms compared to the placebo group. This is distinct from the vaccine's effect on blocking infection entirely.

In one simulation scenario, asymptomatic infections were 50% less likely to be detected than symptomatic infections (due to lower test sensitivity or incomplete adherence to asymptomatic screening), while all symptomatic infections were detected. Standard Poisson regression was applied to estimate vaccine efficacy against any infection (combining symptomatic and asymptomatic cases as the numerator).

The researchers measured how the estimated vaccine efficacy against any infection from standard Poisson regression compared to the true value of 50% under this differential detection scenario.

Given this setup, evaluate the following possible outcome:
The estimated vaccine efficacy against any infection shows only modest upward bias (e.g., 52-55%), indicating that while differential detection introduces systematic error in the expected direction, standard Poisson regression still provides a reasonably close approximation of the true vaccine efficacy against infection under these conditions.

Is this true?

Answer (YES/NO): NO